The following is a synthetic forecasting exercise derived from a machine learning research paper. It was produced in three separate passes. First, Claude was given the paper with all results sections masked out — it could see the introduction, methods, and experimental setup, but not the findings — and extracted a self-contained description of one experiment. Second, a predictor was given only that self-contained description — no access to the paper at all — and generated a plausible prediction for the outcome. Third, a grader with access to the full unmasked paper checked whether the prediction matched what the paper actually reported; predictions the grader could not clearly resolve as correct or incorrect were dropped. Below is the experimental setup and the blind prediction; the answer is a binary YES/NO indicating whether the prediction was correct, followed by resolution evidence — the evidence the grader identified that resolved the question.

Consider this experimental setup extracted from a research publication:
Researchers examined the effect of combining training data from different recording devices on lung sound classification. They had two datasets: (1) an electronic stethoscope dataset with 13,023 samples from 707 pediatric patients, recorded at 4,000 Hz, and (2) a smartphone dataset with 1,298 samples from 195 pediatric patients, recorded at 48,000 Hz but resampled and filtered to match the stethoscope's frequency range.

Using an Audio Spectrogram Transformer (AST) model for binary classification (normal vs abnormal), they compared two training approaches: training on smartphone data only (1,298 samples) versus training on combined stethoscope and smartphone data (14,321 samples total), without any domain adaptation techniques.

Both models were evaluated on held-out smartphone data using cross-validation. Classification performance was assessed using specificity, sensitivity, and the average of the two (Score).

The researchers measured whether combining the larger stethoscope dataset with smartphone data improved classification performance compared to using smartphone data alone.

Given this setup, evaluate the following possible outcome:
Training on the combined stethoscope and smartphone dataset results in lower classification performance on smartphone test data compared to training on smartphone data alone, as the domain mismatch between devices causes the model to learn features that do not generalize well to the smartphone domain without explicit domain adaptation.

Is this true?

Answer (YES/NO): NO